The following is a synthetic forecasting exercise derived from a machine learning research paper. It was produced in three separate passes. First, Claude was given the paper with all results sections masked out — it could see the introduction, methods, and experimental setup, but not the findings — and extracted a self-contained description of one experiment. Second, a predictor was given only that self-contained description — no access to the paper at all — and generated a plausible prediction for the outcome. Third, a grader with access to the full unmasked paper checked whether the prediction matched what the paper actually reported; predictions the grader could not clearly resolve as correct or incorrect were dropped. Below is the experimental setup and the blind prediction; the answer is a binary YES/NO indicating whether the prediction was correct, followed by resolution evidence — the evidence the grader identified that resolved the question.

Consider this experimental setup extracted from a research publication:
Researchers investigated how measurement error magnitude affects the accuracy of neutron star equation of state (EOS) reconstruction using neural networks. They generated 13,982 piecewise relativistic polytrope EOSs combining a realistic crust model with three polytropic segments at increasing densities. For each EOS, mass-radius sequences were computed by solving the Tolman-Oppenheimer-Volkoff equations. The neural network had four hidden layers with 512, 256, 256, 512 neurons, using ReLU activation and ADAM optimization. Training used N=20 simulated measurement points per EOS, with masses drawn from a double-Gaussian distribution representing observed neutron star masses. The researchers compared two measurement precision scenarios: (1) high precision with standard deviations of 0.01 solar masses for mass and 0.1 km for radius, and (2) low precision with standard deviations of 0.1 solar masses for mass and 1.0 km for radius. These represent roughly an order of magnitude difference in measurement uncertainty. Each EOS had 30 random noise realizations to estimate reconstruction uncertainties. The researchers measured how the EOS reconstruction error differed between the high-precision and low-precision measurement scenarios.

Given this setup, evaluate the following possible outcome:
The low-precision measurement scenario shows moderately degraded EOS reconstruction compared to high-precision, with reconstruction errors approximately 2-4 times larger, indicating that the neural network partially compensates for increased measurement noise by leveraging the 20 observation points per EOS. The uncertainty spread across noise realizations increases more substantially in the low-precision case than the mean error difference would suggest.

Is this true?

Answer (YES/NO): NO